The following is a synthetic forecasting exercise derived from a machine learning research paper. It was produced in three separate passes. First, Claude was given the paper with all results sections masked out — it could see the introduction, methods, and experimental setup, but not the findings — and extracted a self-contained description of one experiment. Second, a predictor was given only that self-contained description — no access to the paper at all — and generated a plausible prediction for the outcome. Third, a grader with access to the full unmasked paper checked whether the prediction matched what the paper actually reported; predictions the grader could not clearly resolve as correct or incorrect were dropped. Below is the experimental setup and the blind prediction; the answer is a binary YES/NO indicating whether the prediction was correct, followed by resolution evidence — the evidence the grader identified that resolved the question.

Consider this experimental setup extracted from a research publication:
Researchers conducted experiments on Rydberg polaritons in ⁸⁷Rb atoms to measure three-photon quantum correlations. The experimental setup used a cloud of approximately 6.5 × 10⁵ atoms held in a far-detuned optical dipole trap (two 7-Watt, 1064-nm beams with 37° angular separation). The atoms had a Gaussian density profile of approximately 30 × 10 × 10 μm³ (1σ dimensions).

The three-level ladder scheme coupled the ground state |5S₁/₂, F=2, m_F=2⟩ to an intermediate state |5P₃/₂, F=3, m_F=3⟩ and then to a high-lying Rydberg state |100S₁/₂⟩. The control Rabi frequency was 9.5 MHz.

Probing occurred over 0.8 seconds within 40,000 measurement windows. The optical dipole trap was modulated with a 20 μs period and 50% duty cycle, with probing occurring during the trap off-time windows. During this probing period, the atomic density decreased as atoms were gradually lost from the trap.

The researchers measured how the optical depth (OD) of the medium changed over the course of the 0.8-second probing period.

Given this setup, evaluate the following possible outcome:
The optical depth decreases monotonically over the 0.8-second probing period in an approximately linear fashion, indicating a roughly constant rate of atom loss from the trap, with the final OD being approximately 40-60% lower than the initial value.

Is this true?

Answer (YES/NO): NO